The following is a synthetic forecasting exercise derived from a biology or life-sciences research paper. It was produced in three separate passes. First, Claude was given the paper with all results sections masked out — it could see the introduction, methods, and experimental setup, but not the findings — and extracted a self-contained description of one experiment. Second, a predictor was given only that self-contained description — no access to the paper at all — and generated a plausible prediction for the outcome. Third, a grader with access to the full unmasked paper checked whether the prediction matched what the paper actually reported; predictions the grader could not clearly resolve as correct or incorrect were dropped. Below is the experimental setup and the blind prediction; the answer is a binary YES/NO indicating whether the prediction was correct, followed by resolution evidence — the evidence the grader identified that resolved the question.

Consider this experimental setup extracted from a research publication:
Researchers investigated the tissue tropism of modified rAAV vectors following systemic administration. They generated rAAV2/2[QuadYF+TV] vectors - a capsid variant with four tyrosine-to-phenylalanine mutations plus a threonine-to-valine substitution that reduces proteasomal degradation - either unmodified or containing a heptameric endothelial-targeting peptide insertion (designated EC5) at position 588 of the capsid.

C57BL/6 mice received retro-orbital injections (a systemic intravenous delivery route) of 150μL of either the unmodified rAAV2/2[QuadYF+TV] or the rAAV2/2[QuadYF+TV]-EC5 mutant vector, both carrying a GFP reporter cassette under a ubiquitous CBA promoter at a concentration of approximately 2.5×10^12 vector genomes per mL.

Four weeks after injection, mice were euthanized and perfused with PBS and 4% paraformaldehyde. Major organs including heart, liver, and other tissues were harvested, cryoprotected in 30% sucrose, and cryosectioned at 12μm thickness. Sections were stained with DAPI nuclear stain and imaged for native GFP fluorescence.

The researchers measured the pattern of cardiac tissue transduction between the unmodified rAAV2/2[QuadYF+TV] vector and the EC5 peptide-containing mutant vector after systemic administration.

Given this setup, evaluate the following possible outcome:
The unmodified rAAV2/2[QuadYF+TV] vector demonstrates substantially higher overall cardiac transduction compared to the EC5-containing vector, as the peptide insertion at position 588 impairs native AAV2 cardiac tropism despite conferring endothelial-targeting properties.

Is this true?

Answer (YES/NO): NO